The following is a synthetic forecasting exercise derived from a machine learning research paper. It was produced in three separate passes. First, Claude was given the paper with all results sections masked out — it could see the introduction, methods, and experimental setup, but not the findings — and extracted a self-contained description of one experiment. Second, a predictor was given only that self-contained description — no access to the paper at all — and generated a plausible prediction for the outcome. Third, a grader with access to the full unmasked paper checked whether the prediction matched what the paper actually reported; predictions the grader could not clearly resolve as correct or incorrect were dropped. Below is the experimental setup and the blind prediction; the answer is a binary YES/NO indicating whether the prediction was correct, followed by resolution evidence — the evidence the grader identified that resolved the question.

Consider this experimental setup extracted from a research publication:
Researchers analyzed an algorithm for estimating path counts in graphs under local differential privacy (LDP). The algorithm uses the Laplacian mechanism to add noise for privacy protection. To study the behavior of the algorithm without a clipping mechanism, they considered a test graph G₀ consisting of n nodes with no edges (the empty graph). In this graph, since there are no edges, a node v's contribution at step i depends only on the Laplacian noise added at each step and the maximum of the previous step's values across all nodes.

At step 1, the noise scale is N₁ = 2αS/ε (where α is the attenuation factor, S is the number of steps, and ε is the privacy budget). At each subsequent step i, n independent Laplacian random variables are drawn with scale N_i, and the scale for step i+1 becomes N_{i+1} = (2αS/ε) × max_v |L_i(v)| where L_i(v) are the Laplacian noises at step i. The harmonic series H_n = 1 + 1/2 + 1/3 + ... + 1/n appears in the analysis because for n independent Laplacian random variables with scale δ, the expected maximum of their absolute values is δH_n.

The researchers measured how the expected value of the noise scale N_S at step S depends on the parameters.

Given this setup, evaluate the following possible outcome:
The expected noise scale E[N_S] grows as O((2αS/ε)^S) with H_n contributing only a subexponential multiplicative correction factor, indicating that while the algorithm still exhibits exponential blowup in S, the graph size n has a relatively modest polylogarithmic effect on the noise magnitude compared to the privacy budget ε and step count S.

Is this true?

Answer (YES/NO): NO